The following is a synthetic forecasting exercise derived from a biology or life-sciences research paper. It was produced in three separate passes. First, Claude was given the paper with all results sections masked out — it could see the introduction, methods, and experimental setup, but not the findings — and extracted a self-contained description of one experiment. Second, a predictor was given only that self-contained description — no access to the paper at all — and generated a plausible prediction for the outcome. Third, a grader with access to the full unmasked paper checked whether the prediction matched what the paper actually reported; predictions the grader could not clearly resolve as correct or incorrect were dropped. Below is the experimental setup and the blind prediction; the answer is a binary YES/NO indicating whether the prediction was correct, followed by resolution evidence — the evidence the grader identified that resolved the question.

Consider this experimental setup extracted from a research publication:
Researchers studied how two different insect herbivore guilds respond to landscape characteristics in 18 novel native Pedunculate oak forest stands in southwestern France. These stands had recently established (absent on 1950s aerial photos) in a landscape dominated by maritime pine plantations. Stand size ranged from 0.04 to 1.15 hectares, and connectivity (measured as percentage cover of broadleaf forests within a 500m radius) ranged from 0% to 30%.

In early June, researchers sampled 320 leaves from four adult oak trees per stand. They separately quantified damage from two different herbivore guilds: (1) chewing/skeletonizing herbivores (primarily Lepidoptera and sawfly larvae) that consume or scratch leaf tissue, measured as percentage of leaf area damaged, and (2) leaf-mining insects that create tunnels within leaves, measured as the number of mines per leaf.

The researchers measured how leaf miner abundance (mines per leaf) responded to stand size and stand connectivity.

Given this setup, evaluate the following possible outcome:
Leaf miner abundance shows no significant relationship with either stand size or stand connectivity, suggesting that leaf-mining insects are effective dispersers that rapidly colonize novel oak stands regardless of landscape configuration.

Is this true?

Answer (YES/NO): NO